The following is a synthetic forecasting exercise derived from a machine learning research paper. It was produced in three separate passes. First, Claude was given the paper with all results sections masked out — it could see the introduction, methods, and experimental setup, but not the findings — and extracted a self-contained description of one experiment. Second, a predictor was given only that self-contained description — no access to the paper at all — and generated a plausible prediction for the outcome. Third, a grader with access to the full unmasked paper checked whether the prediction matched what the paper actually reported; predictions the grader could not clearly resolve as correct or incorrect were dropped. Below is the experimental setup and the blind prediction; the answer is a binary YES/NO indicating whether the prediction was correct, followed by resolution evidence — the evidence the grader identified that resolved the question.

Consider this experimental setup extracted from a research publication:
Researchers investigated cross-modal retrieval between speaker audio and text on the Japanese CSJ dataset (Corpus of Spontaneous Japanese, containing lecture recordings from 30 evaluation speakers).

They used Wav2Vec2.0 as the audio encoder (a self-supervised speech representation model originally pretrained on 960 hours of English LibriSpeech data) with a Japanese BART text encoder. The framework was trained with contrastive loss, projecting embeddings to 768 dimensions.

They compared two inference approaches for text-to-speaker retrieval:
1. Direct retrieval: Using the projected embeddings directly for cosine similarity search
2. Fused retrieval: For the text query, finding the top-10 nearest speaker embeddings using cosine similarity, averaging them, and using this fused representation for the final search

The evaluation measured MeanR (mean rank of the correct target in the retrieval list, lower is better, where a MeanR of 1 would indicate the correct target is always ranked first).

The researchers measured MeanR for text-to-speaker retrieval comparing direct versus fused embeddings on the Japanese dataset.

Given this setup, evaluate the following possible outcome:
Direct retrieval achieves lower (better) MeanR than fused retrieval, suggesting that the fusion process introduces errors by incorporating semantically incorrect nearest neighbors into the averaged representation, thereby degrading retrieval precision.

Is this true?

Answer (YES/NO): NO